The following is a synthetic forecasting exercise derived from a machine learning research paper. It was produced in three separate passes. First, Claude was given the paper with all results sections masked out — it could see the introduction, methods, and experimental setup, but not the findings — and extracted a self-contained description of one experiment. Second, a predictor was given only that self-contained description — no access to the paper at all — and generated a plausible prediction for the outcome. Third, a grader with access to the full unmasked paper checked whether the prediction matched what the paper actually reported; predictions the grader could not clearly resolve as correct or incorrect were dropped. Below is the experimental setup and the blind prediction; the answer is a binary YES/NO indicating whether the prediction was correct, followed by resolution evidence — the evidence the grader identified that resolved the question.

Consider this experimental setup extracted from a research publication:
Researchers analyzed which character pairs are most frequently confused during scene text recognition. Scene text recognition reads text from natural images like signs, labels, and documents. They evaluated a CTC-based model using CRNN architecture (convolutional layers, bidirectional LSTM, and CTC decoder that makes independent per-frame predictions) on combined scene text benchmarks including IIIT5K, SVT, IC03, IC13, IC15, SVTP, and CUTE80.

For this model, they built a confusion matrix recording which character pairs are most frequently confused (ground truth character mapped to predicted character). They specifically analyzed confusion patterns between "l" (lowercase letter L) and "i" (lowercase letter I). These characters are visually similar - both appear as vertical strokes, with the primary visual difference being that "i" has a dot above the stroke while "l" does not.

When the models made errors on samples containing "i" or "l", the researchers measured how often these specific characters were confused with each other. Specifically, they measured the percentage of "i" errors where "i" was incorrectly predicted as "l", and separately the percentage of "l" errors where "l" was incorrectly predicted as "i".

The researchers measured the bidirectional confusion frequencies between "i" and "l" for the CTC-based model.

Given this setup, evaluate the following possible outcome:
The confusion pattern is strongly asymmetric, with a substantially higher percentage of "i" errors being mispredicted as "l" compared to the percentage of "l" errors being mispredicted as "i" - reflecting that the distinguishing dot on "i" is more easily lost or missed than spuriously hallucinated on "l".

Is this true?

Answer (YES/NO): NO